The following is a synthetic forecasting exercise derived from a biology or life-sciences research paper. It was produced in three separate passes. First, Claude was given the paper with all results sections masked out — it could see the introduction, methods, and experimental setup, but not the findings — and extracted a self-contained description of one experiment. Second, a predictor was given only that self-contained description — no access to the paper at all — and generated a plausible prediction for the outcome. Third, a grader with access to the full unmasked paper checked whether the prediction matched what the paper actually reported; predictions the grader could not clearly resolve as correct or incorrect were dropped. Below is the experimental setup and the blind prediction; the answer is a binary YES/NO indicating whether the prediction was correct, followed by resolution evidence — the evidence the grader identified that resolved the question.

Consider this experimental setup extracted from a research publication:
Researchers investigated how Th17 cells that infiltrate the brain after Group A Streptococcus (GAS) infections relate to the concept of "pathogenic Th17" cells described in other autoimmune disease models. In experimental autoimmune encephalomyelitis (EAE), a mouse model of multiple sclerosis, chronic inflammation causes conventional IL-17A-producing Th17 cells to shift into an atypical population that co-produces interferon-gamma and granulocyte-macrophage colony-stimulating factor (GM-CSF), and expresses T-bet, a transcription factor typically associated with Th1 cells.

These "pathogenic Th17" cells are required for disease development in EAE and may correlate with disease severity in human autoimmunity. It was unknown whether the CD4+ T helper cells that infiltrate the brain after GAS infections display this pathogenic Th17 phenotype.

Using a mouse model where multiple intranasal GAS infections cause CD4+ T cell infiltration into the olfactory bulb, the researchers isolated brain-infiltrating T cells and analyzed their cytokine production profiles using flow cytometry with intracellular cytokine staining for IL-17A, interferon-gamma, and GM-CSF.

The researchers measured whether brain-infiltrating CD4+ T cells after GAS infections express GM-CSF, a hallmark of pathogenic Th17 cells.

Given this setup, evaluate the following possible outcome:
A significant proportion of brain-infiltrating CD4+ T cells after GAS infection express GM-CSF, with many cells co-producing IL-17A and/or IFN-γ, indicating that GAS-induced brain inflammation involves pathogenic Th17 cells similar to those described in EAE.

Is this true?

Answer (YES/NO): YES